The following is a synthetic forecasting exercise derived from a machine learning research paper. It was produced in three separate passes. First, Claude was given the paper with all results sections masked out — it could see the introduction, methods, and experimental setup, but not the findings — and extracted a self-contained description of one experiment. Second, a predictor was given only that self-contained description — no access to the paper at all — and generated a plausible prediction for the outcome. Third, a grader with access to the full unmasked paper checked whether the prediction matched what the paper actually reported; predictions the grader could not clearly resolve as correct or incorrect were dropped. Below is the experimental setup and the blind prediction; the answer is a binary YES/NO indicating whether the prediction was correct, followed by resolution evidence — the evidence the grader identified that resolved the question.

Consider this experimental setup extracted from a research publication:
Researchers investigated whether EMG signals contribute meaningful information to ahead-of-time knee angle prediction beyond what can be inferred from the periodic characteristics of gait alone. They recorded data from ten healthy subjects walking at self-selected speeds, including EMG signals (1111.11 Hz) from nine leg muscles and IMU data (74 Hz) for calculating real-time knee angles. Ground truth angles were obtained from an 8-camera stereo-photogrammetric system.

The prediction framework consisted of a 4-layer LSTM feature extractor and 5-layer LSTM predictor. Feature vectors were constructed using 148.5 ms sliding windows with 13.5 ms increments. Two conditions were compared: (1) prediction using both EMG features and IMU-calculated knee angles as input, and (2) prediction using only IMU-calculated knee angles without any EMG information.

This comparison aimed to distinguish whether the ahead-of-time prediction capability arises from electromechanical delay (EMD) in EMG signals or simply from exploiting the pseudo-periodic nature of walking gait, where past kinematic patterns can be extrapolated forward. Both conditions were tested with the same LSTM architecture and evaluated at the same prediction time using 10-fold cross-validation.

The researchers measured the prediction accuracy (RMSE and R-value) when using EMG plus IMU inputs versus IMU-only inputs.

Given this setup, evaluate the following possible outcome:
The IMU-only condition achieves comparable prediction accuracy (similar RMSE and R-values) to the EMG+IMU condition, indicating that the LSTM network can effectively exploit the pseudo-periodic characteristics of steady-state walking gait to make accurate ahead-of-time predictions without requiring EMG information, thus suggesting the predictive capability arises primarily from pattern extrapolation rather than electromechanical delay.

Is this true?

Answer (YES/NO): NO